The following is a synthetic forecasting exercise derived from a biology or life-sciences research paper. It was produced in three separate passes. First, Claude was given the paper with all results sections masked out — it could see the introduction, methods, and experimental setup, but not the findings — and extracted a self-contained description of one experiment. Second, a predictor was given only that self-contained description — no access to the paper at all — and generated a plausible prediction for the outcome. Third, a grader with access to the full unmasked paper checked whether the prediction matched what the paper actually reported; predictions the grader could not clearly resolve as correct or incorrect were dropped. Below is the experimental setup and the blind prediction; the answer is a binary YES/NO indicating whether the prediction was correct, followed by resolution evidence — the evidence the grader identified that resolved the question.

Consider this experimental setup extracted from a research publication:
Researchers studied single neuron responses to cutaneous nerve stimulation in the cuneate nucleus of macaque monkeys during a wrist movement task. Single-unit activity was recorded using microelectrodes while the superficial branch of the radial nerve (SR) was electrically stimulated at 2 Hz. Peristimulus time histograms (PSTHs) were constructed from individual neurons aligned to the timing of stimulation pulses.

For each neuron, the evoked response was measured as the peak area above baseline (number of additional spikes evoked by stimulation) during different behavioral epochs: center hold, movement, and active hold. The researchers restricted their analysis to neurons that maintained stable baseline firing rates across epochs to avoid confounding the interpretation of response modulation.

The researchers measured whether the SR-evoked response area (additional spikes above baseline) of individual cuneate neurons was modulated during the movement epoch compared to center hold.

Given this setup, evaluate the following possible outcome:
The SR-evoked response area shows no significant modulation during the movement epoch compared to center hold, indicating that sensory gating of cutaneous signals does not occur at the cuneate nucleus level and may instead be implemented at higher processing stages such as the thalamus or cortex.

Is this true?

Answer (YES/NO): NO